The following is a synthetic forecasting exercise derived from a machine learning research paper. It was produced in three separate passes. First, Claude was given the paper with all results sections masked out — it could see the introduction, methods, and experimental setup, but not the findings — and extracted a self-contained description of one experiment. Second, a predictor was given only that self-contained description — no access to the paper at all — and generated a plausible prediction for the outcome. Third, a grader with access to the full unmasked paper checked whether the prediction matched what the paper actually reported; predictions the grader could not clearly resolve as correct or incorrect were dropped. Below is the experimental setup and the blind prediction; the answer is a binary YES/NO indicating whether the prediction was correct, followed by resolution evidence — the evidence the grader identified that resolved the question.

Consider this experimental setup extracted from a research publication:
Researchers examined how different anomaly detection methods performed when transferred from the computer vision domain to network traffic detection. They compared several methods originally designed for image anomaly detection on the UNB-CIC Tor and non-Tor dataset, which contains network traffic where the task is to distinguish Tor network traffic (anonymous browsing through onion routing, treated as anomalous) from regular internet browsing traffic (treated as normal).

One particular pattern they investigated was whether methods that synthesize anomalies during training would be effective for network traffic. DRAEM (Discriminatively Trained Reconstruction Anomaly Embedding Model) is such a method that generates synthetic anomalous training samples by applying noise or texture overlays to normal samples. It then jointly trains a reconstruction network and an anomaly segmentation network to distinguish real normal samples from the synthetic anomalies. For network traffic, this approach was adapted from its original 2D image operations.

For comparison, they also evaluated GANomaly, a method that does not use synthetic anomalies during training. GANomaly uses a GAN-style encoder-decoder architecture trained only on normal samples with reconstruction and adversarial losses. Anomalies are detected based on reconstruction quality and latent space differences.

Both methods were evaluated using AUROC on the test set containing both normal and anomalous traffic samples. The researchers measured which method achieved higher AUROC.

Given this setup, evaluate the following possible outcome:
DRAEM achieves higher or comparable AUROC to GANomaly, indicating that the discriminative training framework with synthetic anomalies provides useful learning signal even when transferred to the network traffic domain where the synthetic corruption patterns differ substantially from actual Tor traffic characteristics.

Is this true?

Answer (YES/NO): NO